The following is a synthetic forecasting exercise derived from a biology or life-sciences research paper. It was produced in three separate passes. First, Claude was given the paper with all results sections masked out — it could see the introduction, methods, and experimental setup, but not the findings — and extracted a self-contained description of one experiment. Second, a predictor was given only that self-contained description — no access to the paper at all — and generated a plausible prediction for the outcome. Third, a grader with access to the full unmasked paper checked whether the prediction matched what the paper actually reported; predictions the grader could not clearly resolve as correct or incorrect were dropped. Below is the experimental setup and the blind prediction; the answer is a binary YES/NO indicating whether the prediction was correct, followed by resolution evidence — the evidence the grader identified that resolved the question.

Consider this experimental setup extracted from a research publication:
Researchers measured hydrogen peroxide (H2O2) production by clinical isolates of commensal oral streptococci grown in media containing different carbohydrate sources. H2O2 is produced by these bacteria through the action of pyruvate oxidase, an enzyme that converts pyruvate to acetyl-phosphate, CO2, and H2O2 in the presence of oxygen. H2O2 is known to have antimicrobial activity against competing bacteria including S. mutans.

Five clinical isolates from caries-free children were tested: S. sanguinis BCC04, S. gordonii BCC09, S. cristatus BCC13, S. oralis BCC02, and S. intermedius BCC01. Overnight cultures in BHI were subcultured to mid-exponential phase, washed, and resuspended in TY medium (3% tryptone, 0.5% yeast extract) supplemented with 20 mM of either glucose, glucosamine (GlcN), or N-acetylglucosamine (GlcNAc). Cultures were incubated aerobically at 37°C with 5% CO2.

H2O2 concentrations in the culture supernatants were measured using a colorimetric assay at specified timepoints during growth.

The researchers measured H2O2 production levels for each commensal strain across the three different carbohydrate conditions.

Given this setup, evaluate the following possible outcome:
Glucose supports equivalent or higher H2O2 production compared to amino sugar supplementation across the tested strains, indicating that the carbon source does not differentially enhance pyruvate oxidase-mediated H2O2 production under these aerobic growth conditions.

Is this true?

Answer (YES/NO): NO